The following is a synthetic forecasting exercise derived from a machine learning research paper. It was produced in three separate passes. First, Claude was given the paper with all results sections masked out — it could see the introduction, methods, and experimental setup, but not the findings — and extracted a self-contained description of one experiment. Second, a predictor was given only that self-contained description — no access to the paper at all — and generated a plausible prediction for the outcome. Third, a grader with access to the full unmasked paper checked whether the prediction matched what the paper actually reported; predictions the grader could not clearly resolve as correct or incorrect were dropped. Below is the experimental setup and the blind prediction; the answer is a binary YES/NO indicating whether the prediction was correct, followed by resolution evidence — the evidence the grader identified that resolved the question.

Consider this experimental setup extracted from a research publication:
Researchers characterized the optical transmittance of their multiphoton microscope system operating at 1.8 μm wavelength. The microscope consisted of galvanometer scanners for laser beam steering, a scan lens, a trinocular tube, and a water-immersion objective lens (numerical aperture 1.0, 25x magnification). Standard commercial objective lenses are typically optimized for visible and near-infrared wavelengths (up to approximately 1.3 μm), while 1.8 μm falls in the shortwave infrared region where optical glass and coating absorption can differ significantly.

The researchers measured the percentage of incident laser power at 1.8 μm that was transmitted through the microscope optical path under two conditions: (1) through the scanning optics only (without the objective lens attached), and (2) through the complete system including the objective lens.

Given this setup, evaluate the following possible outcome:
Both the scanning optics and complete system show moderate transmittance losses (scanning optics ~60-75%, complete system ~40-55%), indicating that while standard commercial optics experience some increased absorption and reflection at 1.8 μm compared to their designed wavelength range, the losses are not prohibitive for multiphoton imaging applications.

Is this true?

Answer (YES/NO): NO